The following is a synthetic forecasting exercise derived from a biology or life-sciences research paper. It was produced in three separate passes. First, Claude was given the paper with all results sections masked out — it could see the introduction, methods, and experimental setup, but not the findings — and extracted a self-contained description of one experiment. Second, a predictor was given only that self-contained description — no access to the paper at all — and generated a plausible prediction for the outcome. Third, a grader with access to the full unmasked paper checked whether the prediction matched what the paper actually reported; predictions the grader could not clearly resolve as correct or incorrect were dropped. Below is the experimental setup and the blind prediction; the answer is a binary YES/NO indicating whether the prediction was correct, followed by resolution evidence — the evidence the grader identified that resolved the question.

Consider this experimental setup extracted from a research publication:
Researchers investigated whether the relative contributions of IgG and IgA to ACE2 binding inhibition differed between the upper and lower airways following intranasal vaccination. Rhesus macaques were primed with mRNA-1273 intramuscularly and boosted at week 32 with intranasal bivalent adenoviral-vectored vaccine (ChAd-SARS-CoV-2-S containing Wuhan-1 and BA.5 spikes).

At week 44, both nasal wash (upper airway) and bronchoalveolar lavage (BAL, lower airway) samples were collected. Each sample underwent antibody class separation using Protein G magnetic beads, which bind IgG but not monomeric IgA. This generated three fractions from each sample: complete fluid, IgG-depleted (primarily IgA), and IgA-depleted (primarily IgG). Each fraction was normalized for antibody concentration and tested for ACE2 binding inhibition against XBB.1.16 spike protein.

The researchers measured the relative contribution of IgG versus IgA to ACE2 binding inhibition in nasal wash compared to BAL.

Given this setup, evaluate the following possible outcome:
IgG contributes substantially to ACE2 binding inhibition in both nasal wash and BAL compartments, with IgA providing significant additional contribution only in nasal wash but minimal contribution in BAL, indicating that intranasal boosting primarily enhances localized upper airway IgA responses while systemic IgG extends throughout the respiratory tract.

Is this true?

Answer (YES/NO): NO